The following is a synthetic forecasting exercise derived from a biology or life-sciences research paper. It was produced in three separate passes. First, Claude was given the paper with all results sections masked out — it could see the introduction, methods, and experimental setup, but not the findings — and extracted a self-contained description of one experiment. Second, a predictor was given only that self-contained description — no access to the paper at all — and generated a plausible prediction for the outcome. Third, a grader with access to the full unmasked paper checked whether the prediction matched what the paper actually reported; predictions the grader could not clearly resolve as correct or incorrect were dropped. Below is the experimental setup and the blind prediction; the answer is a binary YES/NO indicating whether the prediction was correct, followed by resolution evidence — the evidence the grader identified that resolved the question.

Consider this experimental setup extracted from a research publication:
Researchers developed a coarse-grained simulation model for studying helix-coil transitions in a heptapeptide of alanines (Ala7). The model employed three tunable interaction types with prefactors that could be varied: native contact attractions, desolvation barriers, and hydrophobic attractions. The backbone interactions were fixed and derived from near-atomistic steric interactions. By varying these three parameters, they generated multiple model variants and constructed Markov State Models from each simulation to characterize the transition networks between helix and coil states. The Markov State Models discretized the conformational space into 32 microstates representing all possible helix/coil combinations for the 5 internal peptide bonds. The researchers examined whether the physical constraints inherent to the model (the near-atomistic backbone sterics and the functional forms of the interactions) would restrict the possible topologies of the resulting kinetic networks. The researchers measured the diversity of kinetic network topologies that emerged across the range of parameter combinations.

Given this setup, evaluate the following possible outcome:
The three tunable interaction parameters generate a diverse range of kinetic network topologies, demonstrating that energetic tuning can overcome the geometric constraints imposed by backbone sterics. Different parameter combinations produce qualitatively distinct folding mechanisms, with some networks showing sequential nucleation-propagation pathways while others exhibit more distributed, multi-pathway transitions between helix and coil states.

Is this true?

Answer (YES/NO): NO